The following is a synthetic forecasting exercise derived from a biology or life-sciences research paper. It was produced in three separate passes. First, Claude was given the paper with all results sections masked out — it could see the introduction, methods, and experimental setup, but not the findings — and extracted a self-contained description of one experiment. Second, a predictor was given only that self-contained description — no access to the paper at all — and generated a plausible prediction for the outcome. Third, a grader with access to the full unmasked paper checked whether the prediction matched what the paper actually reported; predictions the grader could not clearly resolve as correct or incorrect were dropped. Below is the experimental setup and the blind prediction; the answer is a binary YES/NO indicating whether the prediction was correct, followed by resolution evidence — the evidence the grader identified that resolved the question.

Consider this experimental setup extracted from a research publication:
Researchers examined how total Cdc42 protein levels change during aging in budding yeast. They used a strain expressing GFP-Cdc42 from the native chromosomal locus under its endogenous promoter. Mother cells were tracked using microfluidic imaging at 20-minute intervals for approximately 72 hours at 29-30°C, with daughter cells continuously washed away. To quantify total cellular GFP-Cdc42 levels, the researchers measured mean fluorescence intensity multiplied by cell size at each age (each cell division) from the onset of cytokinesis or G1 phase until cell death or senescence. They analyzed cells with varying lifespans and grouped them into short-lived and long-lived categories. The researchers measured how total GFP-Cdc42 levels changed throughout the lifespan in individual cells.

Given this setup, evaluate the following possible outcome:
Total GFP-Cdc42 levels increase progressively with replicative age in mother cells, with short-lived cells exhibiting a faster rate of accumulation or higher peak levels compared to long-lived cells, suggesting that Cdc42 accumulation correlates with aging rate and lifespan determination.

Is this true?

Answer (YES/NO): NO